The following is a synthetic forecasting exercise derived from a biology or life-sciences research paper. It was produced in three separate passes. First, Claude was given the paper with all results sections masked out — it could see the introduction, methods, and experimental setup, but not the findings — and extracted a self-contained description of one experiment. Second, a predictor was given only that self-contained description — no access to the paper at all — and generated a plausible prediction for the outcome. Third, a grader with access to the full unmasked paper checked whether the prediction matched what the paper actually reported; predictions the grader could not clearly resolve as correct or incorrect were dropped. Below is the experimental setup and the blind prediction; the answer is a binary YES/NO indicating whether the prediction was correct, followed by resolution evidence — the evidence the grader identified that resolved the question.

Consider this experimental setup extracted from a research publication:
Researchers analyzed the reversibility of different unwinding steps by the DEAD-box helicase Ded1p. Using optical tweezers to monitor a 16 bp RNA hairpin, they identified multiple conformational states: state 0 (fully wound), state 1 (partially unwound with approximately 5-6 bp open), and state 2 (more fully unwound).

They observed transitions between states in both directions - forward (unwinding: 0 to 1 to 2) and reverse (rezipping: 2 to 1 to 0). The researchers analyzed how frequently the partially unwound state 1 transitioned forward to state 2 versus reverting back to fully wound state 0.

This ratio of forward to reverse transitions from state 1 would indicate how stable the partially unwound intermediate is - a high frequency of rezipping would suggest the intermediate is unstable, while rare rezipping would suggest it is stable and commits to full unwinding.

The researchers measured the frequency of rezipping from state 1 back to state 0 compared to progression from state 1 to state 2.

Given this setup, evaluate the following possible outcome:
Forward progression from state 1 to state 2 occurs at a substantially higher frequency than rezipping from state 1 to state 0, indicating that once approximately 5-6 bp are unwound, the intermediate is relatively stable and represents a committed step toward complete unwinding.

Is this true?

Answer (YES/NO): NO